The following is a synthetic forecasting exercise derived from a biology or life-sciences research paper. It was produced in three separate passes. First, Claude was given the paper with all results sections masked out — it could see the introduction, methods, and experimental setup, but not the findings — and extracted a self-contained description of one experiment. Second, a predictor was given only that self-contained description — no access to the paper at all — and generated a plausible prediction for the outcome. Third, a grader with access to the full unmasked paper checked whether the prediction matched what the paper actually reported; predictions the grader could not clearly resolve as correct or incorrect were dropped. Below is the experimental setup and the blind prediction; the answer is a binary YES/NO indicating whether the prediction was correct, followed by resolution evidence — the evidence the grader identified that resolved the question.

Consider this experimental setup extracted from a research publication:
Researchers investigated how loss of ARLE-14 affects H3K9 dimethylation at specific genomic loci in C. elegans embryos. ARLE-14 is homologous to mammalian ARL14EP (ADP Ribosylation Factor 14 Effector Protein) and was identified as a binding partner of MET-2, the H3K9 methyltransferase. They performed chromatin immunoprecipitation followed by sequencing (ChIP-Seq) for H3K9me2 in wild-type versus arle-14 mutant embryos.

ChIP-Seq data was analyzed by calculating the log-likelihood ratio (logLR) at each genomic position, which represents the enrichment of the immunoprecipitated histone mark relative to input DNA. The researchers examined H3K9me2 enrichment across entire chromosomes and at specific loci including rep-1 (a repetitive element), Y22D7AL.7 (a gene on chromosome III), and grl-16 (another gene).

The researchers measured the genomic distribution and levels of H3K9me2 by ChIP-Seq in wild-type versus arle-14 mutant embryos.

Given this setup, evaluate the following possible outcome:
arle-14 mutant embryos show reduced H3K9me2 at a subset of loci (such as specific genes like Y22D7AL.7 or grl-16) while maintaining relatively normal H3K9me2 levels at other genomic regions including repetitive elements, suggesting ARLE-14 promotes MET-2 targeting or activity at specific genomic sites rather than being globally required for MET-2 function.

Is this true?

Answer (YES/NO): NO